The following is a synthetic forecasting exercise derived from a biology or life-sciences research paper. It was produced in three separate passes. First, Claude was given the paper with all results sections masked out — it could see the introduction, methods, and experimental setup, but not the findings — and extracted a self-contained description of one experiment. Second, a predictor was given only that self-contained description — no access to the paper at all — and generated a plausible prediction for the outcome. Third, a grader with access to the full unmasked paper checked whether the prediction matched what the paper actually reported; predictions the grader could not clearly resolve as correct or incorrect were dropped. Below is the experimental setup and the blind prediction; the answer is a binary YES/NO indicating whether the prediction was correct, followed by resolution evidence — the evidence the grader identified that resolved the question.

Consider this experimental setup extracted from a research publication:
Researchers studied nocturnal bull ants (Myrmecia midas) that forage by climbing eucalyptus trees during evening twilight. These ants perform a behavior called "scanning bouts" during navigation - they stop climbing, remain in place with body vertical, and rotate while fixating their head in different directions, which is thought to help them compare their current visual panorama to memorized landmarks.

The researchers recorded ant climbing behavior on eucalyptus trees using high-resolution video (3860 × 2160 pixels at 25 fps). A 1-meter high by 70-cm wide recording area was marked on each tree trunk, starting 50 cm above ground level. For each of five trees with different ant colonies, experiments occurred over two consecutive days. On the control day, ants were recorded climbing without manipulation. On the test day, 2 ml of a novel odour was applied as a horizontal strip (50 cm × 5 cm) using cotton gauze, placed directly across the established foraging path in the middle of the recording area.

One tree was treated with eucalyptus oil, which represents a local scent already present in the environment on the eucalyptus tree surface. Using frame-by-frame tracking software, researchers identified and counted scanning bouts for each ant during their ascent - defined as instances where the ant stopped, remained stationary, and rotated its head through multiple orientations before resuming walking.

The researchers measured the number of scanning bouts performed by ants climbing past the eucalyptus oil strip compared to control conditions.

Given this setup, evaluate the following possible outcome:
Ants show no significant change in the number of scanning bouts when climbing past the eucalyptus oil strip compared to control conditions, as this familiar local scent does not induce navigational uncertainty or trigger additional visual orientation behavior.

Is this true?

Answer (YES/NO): NO